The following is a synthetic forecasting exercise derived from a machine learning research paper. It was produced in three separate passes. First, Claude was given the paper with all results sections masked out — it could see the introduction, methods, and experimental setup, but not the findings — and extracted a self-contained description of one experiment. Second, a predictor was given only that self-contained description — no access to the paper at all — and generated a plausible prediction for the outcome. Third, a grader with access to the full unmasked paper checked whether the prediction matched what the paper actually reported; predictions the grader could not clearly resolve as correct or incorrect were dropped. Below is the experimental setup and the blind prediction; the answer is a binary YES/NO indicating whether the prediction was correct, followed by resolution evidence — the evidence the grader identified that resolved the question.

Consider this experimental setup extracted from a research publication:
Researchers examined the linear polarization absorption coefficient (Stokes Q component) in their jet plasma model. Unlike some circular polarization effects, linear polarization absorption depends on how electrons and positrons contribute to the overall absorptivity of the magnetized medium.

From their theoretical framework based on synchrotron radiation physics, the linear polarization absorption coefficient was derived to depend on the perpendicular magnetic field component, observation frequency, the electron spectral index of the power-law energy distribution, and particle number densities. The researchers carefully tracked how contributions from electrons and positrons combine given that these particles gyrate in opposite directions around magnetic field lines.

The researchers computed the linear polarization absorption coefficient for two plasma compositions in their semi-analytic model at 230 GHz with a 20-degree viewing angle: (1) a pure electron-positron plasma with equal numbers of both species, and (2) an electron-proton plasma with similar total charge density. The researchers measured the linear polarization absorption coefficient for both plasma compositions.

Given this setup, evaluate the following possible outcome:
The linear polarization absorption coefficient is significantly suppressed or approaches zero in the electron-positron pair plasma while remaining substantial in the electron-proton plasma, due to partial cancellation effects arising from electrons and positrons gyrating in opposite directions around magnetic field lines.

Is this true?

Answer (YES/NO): NO